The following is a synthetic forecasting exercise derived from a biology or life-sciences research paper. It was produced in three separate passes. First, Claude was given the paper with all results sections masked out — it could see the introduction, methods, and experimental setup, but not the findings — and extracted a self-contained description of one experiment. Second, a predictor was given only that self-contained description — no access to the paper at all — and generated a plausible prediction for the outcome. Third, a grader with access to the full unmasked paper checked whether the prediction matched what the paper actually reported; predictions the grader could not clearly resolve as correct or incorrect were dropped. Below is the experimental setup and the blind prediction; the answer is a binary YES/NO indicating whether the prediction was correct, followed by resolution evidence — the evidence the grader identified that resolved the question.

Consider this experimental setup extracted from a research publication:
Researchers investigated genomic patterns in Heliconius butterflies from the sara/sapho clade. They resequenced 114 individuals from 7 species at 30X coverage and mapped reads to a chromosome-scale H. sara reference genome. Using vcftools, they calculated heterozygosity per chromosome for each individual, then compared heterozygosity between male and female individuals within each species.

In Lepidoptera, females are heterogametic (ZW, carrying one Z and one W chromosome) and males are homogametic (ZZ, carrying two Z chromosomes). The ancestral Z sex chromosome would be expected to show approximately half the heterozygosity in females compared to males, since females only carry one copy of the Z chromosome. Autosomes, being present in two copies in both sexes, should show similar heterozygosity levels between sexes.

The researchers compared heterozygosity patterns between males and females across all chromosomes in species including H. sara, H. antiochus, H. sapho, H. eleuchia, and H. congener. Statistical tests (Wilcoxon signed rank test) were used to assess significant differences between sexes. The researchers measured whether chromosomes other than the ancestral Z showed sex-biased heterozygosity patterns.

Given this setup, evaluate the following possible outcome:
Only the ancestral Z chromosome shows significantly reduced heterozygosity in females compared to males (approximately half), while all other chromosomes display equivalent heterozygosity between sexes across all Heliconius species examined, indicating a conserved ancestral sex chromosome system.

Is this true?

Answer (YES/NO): NO